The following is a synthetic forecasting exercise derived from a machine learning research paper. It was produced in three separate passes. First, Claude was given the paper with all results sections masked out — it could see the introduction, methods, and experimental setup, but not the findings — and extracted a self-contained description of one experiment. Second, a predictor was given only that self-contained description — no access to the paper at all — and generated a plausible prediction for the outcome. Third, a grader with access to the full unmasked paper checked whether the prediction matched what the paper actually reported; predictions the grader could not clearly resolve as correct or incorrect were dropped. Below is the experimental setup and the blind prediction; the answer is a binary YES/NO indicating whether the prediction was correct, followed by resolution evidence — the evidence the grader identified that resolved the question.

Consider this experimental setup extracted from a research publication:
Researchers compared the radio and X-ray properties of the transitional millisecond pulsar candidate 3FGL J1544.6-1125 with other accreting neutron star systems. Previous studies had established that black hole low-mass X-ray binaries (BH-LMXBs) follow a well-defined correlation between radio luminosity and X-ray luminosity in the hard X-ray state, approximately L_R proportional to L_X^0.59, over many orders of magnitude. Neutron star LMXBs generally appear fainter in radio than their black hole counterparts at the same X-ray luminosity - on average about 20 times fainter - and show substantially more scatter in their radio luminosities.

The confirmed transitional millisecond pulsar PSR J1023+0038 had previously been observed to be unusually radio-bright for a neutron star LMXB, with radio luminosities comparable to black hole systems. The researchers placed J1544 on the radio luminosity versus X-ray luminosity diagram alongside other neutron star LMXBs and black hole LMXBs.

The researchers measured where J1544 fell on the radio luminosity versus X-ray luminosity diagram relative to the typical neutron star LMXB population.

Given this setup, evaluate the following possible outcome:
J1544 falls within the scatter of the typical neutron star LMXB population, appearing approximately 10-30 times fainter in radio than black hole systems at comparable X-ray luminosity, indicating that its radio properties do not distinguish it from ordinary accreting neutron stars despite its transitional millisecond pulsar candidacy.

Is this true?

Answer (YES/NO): NO